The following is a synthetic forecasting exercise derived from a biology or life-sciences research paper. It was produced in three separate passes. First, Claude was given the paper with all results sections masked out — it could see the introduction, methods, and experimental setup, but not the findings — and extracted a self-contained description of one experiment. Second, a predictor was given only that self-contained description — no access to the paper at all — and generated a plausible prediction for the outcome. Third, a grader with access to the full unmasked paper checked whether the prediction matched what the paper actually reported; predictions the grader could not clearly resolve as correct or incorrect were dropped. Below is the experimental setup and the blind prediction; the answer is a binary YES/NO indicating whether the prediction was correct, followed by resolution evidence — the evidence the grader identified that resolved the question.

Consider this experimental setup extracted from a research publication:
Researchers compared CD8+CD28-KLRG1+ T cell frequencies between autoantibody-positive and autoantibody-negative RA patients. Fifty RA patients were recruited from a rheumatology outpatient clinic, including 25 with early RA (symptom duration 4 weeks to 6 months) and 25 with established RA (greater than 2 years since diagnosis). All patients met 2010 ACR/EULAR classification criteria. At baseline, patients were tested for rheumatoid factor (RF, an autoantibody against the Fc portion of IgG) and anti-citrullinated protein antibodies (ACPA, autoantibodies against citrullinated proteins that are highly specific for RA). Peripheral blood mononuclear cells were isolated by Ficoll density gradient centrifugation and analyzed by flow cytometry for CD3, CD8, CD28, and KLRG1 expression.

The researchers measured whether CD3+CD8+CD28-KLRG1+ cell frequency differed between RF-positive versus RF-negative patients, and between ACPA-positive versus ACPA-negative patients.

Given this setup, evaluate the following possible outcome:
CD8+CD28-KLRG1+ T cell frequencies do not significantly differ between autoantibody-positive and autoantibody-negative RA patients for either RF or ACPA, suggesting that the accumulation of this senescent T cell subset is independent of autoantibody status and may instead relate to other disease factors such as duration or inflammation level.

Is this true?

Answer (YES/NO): NO